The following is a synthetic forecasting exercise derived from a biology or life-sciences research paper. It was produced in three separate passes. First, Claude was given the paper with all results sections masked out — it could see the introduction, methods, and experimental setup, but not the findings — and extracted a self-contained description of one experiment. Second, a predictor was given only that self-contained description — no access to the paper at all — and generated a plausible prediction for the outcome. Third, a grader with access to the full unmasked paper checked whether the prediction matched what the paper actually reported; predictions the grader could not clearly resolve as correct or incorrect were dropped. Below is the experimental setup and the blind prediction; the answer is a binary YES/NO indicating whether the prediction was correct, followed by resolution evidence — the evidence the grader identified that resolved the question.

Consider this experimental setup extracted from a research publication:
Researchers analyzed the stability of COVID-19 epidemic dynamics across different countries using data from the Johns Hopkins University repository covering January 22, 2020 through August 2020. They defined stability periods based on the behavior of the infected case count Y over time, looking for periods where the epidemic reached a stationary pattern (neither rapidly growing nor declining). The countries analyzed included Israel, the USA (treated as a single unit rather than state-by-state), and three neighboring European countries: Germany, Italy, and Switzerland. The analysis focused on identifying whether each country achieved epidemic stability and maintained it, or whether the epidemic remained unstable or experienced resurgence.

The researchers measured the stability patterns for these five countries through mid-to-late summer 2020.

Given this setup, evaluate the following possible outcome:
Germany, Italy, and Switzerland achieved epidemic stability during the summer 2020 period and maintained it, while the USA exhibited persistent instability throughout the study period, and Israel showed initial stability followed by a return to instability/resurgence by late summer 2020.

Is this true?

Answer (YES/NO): YES